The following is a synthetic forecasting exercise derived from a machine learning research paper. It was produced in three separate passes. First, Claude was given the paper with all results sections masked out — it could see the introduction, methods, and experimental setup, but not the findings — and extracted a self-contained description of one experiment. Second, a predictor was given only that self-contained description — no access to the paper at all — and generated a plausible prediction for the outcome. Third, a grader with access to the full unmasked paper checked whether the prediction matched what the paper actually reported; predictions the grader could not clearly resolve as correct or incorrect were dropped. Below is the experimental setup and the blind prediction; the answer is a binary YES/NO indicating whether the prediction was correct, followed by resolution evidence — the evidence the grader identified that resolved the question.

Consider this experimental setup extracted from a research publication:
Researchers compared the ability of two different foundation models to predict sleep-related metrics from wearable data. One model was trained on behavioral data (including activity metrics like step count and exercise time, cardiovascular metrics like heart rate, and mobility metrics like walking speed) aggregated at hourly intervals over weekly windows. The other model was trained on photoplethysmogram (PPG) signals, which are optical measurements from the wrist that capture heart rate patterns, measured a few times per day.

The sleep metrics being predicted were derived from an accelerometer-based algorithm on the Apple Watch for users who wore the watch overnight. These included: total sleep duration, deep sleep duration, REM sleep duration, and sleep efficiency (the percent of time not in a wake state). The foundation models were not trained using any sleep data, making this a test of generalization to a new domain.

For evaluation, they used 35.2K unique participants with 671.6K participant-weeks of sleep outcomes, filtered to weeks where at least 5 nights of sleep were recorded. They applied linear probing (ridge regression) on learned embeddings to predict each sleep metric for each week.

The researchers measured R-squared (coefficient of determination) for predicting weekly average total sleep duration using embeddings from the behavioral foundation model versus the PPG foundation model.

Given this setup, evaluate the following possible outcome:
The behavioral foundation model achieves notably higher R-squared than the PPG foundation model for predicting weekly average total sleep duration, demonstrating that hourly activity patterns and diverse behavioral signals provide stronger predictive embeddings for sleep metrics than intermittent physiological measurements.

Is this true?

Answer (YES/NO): YES